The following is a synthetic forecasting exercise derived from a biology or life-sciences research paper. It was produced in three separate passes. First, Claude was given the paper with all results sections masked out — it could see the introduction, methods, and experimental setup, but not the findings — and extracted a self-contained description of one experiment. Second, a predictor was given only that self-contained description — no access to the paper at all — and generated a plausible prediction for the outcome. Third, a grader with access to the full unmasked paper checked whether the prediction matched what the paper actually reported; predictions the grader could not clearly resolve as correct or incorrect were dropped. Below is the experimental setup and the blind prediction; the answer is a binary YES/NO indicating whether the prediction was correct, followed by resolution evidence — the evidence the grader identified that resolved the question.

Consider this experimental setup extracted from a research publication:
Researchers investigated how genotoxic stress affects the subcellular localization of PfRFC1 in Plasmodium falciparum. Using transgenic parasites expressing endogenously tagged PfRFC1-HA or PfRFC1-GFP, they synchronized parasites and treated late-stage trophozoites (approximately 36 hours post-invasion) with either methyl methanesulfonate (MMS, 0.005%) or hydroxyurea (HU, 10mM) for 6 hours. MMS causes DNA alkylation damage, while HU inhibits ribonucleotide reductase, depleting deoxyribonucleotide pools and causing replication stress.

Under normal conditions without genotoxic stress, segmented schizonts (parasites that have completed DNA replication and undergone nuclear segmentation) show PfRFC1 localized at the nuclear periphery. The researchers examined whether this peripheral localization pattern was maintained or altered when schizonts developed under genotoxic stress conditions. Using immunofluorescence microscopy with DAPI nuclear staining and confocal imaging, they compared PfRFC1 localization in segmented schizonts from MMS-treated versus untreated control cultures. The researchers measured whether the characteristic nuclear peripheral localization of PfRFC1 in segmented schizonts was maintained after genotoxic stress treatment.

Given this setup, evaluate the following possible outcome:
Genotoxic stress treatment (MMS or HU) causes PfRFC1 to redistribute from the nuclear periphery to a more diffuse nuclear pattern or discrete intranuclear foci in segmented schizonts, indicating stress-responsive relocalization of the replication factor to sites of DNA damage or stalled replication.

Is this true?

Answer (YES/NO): YES